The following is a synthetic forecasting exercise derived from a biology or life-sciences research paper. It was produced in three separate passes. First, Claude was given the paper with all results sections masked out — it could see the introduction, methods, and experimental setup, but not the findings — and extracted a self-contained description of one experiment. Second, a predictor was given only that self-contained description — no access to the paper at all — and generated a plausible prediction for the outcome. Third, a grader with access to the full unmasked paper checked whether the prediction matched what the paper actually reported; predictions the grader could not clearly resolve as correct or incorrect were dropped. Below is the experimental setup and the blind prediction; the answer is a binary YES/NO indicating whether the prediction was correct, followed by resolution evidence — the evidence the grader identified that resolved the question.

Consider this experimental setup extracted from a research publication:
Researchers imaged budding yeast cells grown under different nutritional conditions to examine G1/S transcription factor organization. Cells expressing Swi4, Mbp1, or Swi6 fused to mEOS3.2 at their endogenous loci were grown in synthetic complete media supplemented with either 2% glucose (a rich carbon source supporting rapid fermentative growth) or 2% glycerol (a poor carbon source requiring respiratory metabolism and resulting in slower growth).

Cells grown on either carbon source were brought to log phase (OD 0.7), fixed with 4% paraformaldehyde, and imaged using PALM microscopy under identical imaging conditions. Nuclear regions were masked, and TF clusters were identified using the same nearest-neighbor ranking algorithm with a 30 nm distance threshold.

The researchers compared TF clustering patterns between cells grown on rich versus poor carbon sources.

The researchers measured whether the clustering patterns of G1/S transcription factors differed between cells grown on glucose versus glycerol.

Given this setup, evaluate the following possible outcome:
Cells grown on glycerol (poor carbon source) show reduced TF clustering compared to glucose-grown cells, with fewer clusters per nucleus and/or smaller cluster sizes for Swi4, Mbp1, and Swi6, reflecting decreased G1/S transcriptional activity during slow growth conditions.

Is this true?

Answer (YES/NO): NO